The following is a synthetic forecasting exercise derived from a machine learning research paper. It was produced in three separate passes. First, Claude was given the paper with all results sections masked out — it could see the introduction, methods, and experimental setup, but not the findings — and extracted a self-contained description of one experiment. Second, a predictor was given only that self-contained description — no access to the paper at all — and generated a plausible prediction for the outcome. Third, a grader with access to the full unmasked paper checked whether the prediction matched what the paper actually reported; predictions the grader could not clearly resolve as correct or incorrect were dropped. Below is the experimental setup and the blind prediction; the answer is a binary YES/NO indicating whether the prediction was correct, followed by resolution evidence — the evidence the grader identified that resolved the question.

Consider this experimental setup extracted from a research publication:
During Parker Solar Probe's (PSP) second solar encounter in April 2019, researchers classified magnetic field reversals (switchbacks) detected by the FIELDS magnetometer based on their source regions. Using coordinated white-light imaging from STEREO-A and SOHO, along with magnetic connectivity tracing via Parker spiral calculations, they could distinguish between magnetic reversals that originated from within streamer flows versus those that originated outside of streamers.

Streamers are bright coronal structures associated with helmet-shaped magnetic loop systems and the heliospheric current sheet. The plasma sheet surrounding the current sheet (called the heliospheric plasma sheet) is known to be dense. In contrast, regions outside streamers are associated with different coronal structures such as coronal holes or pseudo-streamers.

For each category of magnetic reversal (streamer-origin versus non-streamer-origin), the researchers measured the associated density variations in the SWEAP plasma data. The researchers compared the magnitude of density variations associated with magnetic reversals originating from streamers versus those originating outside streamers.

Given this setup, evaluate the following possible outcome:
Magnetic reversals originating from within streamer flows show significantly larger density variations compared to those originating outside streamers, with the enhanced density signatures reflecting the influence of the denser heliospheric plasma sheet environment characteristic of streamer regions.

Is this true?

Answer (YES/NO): YES